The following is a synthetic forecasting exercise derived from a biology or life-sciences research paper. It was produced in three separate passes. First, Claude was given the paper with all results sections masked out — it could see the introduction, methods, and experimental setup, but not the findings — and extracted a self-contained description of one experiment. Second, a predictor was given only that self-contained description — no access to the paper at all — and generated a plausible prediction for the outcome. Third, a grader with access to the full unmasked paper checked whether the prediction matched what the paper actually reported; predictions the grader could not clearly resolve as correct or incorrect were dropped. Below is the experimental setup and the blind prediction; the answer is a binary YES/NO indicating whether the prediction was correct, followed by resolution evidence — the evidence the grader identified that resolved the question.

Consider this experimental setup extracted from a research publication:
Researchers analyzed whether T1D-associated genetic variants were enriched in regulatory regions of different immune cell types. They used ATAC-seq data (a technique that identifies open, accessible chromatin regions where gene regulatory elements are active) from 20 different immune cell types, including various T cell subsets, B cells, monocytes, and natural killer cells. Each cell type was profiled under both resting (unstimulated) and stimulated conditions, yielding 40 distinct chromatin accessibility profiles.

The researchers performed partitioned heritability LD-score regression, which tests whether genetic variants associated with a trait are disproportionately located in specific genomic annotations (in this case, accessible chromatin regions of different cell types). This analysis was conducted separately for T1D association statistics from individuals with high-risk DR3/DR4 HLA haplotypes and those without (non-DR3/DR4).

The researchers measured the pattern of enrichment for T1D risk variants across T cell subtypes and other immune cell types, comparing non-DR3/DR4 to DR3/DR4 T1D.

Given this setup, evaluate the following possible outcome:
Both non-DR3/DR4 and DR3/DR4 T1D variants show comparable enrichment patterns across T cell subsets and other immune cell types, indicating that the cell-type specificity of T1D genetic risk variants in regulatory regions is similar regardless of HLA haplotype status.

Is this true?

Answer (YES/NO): NO